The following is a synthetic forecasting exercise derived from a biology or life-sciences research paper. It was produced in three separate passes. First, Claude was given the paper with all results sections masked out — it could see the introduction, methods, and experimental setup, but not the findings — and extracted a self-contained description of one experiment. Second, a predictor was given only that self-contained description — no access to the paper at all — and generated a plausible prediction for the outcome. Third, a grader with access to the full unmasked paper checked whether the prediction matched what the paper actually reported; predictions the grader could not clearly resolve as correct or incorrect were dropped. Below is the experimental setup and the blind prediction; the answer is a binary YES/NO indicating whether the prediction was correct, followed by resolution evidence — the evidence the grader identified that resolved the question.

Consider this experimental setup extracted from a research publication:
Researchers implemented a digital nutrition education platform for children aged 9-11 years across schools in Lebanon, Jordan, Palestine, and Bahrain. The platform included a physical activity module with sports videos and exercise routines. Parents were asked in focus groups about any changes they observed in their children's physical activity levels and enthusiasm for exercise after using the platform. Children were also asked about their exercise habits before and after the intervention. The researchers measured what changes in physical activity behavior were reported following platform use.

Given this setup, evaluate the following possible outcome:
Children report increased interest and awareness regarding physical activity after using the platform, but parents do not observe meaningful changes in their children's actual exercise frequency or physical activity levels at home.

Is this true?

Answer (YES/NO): NO